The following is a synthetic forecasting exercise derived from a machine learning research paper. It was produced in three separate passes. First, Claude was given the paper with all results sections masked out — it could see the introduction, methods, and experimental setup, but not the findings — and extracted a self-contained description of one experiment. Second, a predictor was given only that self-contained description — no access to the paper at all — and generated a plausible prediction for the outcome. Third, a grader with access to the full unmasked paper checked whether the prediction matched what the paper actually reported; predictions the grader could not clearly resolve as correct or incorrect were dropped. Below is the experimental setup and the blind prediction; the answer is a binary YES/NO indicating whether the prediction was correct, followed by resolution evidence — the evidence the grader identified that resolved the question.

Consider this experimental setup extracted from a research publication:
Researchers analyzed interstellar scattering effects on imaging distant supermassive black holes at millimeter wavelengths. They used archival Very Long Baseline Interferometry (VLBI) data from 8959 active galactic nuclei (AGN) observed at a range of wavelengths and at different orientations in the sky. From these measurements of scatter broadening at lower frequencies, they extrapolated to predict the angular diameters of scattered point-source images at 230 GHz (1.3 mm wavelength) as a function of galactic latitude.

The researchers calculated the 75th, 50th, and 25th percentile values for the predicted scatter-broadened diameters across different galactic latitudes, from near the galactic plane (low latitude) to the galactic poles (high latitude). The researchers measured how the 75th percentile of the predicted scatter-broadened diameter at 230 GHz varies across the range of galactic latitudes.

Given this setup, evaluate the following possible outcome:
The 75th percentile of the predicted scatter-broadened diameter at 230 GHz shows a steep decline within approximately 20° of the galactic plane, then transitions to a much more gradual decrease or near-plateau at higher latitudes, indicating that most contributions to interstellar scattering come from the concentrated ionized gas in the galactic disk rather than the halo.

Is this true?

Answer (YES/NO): NO